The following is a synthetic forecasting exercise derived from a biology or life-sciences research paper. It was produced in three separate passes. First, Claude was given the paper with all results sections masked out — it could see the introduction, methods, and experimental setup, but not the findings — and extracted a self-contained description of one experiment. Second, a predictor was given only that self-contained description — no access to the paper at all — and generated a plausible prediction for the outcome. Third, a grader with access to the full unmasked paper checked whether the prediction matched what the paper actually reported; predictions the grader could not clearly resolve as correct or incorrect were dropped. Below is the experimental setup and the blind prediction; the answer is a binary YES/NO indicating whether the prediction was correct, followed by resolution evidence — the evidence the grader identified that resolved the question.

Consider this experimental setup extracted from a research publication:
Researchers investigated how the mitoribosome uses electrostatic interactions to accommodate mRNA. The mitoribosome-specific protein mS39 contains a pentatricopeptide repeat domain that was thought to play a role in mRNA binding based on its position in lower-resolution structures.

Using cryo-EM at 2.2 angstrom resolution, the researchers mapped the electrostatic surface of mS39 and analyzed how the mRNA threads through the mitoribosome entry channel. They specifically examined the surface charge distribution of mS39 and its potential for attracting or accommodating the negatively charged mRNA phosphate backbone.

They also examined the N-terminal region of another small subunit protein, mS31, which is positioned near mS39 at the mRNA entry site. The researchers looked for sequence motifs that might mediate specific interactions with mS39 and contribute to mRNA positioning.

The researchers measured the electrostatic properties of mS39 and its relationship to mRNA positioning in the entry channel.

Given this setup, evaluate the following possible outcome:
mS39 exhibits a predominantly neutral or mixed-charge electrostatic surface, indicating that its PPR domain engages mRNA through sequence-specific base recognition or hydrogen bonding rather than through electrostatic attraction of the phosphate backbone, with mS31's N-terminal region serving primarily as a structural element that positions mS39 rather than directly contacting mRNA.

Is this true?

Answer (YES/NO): NO